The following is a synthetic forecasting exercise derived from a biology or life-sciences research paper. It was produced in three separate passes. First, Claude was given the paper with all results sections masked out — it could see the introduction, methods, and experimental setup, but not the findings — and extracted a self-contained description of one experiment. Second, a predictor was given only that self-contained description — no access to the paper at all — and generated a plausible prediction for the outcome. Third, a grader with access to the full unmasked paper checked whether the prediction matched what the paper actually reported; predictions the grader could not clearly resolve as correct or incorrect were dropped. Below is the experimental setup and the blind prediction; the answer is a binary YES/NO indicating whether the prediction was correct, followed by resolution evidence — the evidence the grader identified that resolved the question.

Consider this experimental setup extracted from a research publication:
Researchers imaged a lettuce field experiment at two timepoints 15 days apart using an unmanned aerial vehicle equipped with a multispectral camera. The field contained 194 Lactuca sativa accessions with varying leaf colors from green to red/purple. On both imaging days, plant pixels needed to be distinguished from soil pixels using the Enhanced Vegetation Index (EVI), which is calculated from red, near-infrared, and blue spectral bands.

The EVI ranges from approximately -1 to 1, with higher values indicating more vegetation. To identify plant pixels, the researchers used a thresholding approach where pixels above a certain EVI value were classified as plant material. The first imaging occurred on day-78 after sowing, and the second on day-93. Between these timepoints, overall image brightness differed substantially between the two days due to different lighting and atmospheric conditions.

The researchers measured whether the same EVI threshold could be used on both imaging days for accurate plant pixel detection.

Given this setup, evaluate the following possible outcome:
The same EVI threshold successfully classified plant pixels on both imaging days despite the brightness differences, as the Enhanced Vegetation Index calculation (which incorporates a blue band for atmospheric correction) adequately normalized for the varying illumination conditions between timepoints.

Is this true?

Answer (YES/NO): NO